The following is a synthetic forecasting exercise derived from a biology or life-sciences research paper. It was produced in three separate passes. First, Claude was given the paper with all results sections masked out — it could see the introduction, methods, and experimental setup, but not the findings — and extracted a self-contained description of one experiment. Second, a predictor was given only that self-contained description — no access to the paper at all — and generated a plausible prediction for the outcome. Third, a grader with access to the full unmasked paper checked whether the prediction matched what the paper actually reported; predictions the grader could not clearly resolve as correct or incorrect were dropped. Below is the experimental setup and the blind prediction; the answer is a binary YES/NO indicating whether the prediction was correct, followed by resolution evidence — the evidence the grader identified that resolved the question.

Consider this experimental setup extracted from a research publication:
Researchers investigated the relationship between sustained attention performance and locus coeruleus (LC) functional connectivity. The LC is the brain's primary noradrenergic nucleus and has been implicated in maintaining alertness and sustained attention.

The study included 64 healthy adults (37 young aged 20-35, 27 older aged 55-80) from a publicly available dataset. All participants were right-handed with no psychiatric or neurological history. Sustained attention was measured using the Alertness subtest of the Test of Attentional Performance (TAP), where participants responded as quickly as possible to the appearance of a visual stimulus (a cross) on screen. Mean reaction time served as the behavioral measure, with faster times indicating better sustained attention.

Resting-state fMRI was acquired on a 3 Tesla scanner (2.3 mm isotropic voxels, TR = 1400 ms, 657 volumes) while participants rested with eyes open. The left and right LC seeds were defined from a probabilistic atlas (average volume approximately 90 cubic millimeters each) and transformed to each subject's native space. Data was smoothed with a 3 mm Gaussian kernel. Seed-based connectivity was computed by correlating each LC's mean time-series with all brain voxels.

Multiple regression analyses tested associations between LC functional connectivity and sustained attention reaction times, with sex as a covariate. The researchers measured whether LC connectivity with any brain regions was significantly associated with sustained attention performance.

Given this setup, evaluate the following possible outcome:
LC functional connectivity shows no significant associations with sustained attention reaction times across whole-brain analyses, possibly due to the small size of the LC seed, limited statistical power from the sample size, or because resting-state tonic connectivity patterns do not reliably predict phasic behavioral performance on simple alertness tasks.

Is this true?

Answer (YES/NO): YES